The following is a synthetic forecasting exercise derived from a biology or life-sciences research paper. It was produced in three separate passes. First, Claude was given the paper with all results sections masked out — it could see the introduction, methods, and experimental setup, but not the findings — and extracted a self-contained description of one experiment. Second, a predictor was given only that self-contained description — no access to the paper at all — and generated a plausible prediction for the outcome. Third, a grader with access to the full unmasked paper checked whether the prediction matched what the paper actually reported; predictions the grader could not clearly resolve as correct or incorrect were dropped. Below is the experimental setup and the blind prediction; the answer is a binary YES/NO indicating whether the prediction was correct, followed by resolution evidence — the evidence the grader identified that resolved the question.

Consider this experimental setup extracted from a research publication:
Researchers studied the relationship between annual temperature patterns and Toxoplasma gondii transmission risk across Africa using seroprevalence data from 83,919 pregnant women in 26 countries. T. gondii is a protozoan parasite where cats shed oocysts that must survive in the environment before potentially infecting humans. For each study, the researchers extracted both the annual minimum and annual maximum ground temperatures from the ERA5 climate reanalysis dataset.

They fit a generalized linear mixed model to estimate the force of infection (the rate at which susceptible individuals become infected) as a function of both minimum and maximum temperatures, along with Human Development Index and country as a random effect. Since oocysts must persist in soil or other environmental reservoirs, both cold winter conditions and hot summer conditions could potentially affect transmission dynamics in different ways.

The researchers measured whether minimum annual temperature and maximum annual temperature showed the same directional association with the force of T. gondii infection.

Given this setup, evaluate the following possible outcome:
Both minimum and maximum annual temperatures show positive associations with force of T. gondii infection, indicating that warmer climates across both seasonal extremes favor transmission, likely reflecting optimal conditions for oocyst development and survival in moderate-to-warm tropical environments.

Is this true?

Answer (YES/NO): NO